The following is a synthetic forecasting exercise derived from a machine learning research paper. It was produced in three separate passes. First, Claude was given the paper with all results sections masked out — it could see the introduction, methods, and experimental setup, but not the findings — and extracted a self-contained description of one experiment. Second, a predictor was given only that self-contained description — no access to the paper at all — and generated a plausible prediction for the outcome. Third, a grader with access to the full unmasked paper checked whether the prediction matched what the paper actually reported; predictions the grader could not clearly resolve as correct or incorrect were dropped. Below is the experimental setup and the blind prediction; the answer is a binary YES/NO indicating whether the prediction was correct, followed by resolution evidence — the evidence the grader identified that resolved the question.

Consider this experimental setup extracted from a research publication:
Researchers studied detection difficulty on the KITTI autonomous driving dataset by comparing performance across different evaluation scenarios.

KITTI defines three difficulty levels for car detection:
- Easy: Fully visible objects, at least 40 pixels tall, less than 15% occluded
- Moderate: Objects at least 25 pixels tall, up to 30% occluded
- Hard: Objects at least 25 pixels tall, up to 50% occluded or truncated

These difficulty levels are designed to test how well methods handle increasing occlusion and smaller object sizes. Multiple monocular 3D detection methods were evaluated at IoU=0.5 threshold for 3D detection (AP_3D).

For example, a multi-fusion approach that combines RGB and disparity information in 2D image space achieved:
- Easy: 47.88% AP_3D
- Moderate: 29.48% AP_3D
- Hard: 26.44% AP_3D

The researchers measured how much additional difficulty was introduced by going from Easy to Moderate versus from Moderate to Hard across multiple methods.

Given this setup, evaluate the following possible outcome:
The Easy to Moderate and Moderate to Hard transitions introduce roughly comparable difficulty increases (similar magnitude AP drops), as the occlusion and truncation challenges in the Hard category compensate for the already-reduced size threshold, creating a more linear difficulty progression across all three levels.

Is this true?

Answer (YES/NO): NO